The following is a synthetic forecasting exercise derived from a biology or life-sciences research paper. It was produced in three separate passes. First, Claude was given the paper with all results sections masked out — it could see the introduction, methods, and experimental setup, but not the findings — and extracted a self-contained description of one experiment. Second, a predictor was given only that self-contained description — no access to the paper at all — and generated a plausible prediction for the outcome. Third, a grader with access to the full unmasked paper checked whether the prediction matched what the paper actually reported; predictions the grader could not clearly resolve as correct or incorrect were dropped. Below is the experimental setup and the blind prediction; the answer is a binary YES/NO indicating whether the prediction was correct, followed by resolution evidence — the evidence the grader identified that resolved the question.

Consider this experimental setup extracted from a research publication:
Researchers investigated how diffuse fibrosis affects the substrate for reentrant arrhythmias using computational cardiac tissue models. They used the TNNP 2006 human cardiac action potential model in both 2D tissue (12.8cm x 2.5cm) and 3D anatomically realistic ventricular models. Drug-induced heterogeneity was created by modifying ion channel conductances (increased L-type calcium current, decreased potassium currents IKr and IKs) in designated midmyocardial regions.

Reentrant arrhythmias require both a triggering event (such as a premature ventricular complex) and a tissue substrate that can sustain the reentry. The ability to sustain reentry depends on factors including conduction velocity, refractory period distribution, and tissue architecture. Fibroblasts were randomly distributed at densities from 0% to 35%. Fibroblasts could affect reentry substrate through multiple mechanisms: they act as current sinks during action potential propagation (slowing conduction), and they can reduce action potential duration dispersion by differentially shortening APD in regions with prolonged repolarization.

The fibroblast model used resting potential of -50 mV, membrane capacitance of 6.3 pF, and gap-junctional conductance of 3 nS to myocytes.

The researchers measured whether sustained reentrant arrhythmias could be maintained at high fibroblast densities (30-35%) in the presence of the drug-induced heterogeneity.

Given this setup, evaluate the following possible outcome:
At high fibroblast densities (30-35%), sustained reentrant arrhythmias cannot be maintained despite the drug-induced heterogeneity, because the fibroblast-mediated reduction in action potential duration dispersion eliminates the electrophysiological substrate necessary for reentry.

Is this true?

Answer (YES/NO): NO